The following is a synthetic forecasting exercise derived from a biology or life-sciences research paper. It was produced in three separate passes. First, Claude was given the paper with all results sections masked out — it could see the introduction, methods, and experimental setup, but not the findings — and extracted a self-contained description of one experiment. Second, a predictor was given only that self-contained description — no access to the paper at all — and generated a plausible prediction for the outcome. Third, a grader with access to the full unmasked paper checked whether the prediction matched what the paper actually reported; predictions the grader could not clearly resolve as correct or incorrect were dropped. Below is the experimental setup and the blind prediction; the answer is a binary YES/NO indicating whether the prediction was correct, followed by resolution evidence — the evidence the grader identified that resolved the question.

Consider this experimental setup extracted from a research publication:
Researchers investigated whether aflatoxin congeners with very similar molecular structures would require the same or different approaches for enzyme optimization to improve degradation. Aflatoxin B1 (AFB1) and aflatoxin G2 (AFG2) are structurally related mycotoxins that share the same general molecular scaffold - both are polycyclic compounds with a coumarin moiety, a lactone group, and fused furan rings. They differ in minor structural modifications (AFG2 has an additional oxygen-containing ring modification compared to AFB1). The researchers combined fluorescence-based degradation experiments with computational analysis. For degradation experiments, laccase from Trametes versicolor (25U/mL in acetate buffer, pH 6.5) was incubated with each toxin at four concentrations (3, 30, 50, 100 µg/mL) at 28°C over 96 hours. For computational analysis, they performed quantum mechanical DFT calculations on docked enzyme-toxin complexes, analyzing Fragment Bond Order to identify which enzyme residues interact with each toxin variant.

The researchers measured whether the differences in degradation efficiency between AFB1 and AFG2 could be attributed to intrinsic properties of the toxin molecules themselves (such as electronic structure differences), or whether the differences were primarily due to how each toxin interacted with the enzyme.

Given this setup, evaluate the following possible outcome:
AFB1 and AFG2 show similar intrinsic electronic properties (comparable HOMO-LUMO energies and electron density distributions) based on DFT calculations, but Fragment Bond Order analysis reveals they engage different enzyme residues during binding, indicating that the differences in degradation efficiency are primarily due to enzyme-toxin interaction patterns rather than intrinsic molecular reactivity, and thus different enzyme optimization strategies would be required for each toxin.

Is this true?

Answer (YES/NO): NO